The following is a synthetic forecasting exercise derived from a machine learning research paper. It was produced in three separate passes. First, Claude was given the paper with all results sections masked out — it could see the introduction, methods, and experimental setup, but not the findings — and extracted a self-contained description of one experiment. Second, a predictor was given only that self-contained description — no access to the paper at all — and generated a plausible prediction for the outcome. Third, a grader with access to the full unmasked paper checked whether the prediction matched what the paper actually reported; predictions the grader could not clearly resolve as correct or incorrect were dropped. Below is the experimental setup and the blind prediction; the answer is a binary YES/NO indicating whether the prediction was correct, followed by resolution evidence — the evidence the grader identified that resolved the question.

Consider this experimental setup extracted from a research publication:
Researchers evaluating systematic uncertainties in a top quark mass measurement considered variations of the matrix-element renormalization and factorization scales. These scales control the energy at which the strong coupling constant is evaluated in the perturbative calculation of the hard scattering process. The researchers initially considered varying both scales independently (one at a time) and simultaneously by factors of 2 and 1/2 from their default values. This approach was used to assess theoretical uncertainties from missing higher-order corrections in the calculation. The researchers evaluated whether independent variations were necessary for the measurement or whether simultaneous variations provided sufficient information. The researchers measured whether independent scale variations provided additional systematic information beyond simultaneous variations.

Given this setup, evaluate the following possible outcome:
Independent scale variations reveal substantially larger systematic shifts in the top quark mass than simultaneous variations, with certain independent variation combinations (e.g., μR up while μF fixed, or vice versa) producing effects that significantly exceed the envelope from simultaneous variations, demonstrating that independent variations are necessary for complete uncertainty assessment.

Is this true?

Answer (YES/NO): NO